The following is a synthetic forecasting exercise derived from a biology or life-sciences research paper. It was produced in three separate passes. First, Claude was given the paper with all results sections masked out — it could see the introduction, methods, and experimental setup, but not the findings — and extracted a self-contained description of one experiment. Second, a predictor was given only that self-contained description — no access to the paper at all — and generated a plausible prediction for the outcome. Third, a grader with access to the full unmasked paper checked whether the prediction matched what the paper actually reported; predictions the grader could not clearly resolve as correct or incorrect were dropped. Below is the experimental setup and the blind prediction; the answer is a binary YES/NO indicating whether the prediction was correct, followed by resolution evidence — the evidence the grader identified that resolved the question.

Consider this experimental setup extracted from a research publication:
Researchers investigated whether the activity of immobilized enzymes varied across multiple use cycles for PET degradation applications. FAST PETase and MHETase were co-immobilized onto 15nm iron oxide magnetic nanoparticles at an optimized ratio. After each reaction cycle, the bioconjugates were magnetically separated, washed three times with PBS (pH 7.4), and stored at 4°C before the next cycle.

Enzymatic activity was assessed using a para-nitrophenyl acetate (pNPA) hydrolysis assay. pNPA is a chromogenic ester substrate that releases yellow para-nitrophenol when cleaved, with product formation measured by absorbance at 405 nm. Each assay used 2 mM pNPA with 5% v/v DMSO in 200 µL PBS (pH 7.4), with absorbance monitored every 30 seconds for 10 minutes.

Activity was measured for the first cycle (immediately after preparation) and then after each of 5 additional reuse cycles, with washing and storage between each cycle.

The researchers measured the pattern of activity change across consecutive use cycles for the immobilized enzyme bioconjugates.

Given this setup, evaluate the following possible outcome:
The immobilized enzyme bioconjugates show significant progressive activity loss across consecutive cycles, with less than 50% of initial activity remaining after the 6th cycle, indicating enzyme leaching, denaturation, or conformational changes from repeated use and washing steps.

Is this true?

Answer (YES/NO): NO